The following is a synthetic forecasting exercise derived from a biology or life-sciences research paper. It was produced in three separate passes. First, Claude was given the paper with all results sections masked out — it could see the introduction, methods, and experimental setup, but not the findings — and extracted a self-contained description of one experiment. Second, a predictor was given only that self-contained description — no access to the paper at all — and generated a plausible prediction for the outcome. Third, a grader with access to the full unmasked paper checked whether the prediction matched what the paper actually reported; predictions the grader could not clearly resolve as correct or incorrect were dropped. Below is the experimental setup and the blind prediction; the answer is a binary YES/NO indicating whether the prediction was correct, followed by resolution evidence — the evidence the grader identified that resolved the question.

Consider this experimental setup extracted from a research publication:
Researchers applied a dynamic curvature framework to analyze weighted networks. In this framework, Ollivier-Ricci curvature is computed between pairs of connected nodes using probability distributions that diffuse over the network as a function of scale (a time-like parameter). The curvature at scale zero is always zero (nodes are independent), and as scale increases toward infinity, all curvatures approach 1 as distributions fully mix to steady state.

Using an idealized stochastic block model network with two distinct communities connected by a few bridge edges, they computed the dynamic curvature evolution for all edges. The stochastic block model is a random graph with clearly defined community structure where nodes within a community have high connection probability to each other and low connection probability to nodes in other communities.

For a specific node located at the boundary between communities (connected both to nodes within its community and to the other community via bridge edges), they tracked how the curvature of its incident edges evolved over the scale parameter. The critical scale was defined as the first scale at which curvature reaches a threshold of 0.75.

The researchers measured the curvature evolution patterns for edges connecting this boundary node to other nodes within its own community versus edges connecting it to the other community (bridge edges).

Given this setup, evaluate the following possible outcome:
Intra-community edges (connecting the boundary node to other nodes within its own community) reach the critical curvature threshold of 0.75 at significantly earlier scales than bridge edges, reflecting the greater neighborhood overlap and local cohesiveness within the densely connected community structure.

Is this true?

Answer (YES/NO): YES